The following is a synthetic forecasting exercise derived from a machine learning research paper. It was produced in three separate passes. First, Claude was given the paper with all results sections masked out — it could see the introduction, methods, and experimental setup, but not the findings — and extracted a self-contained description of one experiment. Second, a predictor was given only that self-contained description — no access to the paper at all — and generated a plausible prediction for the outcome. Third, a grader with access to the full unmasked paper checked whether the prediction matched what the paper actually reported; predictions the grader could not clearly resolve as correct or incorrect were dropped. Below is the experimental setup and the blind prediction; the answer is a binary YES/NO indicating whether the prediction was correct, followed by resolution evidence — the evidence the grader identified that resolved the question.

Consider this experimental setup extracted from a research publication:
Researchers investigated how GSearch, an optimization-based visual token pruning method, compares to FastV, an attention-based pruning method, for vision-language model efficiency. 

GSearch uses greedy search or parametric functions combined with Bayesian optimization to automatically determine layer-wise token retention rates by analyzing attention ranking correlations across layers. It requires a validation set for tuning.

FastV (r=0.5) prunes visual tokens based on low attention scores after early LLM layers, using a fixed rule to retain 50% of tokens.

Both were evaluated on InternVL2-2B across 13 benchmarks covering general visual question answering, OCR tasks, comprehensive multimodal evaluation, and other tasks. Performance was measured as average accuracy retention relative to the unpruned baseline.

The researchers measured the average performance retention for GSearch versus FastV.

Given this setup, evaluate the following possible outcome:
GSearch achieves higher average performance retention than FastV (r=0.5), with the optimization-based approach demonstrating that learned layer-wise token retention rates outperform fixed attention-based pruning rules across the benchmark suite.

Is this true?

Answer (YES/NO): YES